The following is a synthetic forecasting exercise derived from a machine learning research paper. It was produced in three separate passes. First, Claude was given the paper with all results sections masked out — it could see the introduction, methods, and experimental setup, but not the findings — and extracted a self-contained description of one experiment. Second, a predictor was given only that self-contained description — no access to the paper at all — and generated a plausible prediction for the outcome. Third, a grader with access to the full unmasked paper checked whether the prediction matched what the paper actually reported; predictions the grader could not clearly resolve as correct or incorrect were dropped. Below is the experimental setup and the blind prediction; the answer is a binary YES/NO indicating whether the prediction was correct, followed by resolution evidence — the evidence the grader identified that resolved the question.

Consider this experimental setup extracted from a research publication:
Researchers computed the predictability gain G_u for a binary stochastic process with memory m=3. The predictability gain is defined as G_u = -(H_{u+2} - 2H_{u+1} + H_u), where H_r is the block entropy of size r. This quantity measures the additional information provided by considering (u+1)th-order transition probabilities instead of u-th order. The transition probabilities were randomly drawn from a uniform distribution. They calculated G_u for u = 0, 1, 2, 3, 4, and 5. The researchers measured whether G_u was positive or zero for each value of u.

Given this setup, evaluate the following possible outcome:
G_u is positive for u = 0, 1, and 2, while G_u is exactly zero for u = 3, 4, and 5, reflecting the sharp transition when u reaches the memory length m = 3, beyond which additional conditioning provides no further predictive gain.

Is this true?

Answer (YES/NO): YES